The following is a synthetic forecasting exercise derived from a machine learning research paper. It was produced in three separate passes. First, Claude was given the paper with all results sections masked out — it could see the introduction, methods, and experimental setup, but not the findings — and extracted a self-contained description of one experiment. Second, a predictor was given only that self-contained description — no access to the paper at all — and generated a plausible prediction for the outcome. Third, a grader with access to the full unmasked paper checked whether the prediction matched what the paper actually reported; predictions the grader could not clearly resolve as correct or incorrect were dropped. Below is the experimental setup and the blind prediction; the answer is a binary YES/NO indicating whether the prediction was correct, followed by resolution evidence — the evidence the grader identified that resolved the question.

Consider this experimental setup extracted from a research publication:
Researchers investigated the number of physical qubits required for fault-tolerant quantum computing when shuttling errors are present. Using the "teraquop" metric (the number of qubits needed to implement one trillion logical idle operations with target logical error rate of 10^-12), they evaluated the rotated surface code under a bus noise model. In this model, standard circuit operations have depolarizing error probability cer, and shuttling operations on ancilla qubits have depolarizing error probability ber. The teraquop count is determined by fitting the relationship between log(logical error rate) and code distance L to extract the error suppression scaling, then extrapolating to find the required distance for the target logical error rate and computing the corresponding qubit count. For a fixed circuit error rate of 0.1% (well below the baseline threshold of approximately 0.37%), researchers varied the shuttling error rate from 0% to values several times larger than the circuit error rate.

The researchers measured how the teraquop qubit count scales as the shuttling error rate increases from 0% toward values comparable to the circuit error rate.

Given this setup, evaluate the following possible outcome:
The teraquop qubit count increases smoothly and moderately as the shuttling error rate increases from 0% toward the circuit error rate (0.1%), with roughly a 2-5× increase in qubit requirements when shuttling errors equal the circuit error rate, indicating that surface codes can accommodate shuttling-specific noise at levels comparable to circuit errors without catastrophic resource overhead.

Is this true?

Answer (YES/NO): NO